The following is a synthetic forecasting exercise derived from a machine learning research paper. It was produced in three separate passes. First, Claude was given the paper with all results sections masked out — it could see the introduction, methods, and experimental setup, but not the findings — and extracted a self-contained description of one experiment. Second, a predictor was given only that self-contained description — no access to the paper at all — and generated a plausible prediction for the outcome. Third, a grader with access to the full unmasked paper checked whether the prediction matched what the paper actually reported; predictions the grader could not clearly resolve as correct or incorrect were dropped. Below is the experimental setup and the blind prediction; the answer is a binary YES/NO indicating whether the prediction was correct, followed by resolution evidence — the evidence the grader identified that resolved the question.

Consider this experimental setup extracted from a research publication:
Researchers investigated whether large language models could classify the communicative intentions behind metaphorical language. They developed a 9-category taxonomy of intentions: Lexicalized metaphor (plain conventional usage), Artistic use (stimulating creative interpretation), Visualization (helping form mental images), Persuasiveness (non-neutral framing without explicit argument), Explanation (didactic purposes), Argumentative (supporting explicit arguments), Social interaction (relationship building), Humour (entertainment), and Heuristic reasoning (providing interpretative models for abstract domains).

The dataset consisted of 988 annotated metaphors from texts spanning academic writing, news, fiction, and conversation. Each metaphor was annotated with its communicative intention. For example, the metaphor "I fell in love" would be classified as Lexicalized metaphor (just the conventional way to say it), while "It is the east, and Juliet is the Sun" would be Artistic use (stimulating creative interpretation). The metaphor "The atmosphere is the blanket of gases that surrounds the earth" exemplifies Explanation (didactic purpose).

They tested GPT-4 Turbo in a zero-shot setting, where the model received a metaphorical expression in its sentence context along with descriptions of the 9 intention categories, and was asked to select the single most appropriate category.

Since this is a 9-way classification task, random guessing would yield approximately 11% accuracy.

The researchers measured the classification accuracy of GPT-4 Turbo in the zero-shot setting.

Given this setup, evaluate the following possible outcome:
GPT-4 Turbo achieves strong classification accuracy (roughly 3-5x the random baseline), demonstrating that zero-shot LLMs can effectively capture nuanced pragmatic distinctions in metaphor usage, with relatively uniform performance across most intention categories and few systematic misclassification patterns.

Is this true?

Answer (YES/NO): NO